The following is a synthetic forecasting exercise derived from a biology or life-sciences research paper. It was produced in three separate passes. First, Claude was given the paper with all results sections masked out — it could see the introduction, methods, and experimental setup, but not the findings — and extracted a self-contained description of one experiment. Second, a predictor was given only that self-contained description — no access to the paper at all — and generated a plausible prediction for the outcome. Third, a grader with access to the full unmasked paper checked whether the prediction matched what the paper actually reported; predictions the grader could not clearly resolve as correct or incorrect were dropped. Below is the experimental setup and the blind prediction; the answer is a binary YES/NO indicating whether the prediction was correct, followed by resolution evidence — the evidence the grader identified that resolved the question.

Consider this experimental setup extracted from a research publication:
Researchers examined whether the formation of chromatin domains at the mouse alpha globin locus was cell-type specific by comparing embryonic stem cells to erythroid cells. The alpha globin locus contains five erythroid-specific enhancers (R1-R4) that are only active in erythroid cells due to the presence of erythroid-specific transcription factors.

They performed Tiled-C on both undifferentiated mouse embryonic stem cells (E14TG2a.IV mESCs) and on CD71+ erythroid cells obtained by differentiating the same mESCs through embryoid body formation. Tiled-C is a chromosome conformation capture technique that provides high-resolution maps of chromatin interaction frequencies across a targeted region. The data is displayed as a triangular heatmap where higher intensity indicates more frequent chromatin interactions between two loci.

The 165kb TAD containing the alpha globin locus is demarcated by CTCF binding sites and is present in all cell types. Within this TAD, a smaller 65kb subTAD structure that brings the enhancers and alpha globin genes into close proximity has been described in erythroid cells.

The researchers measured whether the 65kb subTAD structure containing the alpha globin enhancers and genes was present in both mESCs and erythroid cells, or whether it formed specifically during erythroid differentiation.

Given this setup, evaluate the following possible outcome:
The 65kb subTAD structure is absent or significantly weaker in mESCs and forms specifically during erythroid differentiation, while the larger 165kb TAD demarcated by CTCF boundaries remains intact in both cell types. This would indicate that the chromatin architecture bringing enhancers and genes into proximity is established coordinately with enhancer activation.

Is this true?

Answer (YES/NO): YES